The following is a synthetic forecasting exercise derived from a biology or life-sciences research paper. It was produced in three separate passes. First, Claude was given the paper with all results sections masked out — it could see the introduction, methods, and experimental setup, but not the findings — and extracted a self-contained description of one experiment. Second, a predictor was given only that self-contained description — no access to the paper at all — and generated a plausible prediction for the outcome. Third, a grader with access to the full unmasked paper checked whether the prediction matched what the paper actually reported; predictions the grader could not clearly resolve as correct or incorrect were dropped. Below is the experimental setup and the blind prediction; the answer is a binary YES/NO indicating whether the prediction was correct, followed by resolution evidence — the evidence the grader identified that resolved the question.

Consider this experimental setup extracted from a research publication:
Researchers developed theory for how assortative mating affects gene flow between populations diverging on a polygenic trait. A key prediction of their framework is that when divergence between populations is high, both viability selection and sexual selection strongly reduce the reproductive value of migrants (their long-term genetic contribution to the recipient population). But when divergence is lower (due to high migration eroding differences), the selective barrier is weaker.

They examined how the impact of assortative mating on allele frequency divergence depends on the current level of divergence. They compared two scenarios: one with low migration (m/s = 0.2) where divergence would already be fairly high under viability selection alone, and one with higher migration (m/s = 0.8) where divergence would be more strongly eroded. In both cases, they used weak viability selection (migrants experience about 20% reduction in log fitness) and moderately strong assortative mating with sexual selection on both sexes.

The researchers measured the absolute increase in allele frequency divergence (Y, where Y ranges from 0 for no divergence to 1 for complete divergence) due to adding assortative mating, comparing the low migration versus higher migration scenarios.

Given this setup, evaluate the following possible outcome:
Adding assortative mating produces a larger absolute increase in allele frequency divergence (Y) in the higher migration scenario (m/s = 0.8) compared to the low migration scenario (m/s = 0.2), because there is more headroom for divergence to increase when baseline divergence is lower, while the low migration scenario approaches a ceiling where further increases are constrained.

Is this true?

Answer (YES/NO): YES